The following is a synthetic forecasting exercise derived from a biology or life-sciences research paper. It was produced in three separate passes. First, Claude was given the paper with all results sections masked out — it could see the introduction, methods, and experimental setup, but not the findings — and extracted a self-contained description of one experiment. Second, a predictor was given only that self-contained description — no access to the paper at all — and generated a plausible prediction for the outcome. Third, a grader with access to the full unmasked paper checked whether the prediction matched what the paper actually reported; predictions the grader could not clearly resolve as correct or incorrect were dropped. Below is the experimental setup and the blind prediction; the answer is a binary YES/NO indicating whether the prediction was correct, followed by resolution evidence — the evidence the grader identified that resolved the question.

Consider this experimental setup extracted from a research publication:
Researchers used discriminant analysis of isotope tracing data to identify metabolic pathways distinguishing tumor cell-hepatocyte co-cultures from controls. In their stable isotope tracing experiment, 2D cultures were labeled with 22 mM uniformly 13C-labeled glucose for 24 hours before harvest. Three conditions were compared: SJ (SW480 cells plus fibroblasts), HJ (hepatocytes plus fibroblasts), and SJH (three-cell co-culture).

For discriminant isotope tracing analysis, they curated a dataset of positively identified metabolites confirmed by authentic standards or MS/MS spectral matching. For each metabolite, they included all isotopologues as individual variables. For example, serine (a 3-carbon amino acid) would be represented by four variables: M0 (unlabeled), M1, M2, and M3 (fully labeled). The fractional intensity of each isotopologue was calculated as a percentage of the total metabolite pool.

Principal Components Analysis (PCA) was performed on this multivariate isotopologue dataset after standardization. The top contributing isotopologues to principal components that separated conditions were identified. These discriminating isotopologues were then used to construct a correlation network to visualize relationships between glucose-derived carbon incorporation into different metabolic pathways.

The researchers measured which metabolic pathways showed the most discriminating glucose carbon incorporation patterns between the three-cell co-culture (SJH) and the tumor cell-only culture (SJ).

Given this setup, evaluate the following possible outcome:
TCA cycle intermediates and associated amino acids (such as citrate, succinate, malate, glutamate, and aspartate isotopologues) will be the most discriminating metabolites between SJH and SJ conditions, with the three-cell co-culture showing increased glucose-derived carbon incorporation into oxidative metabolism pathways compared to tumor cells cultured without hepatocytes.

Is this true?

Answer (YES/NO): NO